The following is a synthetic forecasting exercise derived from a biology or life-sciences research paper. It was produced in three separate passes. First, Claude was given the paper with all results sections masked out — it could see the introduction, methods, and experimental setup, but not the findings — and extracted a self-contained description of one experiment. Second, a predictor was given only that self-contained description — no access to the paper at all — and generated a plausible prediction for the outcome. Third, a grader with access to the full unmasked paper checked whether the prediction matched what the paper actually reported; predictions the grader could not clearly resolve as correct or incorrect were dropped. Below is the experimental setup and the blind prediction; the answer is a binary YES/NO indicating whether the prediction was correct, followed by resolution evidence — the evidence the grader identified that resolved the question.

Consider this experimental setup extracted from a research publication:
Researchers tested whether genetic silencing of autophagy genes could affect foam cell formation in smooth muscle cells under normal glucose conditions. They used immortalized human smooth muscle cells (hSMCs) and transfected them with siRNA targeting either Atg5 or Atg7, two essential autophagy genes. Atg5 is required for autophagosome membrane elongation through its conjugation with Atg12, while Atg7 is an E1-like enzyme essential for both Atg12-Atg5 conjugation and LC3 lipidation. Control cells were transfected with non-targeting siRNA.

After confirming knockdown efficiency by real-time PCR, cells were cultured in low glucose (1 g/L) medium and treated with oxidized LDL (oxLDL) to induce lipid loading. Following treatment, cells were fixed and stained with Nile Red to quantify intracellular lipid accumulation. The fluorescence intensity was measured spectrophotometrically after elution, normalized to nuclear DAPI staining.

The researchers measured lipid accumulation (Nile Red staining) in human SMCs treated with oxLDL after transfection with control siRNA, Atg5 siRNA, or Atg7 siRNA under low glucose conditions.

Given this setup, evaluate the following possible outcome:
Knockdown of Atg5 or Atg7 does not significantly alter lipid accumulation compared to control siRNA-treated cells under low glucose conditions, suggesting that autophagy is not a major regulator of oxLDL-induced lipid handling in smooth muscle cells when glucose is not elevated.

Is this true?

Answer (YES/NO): NO